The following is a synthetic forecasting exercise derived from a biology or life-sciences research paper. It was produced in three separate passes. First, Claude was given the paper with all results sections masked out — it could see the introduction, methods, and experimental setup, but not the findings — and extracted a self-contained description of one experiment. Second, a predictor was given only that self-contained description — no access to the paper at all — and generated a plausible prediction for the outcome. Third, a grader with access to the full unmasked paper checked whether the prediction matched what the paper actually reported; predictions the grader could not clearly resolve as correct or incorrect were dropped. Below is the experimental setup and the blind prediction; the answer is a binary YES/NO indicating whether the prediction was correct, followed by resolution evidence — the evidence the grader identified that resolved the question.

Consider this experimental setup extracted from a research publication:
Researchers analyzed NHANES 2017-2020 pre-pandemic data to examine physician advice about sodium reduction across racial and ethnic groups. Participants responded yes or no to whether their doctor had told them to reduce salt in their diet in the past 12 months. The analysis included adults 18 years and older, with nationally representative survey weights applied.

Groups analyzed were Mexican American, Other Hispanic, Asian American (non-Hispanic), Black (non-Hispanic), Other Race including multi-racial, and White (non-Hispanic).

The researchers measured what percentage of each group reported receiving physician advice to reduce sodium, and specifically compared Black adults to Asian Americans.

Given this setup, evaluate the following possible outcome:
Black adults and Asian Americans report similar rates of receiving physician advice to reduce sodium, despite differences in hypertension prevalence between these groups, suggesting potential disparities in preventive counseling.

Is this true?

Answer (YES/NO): NO